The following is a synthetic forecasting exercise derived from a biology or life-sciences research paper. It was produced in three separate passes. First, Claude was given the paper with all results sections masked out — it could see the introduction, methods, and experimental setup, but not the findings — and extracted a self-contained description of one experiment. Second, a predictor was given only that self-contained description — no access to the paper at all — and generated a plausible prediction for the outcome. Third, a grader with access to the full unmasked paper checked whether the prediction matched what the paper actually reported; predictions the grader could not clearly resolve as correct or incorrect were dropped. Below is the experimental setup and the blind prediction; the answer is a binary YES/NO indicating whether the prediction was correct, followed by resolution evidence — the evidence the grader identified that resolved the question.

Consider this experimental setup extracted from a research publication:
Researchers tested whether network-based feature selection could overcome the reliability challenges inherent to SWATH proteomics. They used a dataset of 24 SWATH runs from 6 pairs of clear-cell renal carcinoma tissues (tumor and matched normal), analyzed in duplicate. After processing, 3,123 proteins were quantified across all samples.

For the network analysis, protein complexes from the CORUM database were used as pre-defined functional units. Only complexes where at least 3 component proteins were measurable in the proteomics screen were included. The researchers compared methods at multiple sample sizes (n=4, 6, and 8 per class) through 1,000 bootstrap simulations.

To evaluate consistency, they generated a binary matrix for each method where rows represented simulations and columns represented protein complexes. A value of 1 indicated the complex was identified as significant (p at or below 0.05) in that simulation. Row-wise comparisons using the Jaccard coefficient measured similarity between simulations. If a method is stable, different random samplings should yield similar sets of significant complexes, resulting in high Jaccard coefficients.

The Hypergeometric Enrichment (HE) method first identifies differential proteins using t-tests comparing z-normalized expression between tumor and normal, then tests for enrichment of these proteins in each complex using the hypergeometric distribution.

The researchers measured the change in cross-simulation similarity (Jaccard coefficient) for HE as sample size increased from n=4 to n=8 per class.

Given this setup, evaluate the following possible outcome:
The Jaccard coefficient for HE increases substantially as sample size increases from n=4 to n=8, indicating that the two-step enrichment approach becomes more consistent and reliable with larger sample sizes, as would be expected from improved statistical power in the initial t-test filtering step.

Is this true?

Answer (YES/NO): NO